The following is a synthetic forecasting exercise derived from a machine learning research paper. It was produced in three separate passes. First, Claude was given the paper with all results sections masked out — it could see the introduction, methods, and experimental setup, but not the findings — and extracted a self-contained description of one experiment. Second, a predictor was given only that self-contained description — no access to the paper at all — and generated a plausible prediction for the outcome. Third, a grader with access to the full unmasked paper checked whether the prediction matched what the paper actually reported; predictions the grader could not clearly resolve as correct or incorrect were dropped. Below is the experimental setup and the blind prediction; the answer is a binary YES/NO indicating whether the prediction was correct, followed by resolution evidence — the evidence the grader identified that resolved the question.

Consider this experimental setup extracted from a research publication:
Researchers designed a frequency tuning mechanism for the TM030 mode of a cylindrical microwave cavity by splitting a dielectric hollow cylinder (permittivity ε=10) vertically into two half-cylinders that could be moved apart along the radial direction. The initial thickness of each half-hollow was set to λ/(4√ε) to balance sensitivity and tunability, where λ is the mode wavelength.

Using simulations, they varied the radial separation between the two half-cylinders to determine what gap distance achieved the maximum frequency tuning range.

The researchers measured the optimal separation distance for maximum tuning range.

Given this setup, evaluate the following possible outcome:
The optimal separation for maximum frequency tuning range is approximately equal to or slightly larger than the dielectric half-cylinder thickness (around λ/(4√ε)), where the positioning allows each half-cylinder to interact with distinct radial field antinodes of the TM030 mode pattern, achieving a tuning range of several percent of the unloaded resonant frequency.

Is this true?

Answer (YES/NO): NO